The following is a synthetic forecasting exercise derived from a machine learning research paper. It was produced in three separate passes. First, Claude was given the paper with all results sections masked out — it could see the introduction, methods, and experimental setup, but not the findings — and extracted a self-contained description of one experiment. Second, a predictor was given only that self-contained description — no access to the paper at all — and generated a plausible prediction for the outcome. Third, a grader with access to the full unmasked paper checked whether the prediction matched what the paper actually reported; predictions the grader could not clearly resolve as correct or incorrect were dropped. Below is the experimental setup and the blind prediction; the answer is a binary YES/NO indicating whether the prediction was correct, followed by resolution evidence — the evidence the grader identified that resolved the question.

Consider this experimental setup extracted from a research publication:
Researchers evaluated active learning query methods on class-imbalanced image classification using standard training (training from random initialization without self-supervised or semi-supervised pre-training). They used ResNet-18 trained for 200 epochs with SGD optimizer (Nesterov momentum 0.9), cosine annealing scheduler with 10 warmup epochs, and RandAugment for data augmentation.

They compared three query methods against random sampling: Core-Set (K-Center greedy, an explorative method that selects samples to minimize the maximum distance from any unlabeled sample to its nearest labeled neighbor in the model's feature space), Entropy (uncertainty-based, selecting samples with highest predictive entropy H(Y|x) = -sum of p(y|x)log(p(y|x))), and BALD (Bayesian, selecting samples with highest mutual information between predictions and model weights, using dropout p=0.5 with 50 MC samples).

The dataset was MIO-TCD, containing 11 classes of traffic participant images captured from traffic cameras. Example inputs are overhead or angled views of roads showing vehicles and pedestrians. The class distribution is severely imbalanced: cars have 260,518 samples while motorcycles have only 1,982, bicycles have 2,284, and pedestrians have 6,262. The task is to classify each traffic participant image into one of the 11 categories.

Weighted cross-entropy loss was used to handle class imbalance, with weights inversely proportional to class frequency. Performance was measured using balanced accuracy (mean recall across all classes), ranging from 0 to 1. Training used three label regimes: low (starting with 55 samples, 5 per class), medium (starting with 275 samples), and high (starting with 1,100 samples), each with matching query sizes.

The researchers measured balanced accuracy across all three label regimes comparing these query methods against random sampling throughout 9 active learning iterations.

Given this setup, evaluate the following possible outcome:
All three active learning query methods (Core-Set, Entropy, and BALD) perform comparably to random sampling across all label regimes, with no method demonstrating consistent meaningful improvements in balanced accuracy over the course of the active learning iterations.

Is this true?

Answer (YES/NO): NO